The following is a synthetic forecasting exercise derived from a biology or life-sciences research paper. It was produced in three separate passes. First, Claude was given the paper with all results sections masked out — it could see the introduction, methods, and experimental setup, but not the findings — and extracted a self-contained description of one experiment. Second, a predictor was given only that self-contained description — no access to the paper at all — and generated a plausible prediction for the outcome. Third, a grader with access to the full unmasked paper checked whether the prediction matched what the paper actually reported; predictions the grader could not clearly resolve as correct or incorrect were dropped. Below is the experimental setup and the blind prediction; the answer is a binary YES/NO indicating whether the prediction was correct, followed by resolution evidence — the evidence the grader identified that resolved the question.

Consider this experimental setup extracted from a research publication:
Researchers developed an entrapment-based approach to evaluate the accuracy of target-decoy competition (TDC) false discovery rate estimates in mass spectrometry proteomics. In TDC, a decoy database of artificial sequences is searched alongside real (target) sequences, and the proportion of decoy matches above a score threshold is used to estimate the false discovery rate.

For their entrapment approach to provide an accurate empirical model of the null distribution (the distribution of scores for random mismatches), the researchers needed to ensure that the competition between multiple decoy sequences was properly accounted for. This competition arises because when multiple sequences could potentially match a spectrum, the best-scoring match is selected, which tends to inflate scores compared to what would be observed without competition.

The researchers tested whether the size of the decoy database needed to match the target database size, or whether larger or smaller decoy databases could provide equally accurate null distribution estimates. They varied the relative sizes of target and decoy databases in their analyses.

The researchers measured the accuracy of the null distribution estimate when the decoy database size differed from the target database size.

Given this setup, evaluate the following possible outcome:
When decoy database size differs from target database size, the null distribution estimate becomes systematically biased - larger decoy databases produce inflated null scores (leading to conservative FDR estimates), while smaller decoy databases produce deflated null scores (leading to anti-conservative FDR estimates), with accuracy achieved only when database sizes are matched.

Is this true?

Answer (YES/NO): NO